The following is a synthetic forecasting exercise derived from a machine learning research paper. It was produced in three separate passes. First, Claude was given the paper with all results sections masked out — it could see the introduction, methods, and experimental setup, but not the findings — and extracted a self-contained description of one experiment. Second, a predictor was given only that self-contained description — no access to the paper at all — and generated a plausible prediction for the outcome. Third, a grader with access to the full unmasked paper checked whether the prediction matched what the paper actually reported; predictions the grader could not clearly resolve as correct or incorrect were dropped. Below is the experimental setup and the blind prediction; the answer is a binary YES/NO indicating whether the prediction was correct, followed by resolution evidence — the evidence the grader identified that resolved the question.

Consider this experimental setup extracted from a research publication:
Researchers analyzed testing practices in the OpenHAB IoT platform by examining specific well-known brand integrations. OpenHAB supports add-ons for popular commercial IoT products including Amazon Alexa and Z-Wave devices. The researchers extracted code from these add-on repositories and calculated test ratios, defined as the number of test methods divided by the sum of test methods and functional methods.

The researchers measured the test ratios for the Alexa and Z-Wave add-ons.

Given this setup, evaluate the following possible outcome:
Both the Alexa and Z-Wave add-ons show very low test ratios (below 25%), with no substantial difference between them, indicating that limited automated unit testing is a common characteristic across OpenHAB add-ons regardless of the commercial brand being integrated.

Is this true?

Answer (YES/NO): NO